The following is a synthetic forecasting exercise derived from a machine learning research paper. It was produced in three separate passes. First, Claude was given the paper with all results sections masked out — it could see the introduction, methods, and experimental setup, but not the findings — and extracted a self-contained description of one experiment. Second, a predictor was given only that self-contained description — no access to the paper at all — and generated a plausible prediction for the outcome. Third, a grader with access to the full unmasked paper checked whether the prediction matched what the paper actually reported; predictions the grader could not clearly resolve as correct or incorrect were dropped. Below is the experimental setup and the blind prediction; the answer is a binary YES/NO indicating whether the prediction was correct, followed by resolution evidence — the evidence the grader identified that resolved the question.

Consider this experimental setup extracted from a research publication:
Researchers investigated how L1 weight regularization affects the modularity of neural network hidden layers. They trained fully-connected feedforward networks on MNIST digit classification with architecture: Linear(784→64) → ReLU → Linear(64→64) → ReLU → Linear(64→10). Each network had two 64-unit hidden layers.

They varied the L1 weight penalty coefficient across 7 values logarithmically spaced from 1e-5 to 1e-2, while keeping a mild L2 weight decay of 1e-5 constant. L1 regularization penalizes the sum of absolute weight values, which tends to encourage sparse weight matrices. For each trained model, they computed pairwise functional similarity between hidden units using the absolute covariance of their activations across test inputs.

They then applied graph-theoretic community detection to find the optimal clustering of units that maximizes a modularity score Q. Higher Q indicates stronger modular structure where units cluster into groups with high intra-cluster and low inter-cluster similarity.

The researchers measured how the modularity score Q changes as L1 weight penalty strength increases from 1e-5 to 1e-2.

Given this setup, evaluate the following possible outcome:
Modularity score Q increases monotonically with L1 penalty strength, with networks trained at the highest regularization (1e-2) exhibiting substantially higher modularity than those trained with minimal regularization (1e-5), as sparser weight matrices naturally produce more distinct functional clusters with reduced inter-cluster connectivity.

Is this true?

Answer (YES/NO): NO